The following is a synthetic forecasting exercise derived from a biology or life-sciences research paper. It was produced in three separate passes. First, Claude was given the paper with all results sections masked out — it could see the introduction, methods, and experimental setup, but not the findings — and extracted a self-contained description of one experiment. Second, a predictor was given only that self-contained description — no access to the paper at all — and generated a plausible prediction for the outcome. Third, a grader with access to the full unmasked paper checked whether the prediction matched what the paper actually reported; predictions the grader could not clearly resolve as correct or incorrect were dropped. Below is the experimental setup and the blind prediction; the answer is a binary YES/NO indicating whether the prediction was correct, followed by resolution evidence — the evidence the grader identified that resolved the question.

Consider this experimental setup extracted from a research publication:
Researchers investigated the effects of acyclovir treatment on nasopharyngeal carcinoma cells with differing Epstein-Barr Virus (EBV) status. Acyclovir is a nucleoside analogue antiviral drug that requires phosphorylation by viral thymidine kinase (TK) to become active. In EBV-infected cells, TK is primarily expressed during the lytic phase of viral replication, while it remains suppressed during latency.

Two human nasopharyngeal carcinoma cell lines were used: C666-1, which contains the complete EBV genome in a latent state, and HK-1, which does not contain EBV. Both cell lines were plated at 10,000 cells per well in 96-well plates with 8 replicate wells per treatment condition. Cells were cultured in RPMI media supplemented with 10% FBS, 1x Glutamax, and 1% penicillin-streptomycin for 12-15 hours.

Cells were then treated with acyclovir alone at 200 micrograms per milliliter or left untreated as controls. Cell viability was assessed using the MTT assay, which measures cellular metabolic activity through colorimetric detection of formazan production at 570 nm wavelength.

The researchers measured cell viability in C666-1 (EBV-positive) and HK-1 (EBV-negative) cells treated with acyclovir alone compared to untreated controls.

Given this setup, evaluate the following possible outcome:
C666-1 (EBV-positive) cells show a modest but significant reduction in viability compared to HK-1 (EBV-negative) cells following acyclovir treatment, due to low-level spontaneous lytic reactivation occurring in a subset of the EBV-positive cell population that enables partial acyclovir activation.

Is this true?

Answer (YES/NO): NO